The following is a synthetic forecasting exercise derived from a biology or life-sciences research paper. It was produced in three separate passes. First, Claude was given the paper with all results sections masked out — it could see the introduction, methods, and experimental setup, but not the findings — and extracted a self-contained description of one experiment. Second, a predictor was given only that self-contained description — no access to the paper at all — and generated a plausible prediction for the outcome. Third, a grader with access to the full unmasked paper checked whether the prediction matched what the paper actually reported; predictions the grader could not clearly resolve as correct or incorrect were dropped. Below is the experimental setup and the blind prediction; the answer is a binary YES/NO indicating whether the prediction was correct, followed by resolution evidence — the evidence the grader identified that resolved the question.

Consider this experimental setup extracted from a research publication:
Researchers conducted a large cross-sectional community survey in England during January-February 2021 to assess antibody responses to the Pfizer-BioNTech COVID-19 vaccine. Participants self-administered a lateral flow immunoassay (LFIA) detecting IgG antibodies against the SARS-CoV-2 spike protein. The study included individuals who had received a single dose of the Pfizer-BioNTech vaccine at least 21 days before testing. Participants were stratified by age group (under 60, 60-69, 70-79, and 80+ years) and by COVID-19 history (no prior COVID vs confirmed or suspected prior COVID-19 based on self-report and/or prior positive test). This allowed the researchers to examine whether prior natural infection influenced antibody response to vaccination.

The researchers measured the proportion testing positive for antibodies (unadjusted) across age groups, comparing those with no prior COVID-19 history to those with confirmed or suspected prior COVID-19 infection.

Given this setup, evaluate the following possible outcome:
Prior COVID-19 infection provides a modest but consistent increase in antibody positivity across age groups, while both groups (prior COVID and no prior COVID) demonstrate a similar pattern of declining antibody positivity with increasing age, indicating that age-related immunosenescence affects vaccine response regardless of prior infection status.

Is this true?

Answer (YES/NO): NO